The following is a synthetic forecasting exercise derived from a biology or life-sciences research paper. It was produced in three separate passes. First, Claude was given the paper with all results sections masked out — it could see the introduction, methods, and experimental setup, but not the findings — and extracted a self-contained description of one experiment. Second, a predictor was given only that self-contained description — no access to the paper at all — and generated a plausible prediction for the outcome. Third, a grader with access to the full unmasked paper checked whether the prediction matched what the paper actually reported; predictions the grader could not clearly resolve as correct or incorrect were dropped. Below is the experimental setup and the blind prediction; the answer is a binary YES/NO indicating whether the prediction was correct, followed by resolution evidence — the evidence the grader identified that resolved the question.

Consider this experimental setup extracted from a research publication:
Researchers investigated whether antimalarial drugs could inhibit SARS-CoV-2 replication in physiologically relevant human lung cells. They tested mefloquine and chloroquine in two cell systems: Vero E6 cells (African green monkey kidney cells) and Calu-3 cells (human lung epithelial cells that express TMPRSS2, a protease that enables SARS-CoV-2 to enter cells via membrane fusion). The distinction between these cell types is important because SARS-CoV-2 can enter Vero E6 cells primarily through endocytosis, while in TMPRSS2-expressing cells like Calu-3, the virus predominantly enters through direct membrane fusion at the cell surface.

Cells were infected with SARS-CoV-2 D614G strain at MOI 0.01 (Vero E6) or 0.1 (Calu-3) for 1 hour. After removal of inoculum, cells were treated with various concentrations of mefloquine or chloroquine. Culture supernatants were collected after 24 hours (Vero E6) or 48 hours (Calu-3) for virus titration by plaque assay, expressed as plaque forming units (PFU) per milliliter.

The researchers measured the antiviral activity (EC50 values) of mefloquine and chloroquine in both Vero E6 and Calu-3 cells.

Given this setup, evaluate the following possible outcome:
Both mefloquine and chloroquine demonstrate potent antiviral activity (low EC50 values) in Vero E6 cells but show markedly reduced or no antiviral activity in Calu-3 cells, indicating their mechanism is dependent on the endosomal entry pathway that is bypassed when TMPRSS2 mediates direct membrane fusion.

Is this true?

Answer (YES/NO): NO